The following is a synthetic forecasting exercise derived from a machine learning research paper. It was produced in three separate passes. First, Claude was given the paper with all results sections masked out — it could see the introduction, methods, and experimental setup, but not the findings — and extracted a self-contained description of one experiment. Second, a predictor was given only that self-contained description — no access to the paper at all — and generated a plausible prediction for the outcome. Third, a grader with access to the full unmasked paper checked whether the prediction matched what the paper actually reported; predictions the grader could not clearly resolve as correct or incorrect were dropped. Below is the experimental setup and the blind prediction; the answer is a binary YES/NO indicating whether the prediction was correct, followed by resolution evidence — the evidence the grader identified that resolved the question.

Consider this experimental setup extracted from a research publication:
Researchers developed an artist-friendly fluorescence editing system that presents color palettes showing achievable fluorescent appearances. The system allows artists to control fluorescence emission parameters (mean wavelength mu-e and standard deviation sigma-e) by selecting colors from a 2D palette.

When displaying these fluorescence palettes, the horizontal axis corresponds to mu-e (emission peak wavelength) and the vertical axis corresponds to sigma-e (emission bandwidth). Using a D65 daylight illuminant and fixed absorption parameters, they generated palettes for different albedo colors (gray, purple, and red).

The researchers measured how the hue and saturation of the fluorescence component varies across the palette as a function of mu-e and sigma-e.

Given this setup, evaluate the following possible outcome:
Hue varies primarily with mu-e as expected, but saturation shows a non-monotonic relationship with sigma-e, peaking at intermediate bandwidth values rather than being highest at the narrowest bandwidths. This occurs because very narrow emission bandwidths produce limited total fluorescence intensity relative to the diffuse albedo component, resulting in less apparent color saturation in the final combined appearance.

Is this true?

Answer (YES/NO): NO